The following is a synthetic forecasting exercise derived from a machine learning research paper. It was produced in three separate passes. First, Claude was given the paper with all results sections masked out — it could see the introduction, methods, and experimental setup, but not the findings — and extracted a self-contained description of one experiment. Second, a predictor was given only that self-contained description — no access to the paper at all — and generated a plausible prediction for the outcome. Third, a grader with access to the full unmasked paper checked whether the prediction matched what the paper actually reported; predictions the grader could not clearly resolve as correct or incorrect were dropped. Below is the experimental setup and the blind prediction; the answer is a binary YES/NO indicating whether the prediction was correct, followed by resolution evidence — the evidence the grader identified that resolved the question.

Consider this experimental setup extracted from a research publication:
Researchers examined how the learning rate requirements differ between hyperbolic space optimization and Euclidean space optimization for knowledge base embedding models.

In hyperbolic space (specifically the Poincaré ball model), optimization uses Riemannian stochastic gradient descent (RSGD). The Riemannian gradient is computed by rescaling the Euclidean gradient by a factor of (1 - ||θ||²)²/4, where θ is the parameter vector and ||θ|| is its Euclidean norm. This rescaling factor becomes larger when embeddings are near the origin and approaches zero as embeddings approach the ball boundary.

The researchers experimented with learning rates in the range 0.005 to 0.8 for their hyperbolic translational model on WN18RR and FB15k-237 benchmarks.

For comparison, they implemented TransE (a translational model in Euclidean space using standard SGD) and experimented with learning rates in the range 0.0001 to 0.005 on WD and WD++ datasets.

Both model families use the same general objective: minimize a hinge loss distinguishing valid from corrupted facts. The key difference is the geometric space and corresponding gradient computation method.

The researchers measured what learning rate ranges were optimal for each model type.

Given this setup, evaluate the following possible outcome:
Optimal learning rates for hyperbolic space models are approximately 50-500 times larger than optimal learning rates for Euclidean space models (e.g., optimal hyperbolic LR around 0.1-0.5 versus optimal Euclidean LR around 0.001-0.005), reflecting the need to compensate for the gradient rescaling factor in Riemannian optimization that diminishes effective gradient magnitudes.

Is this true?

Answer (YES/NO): NO